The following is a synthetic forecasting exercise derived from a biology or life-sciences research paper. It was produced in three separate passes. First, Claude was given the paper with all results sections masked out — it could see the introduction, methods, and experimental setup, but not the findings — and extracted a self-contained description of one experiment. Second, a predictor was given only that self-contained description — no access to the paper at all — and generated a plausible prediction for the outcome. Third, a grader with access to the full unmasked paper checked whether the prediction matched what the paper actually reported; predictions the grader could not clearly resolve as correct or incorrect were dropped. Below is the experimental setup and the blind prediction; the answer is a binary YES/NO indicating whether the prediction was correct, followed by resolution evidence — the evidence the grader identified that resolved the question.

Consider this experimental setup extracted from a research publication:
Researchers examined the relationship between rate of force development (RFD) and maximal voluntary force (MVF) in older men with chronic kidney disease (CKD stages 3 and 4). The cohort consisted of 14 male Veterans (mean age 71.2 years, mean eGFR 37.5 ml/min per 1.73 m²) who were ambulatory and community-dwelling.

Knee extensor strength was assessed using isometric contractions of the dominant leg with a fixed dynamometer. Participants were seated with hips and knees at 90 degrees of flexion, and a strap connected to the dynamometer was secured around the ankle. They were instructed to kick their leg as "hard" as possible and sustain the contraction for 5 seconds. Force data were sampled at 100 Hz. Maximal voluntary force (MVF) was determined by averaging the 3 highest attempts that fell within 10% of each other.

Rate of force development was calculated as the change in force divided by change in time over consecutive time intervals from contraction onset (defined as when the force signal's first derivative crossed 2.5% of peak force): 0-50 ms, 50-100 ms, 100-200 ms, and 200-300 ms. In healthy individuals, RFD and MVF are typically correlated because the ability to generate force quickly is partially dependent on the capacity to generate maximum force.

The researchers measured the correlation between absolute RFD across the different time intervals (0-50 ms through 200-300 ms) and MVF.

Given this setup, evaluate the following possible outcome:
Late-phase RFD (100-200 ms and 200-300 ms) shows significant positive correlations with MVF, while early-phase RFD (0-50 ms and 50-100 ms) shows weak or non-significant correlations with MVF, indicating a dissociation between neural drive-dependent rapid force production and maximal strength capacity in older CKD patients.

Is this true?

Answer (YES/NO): NO